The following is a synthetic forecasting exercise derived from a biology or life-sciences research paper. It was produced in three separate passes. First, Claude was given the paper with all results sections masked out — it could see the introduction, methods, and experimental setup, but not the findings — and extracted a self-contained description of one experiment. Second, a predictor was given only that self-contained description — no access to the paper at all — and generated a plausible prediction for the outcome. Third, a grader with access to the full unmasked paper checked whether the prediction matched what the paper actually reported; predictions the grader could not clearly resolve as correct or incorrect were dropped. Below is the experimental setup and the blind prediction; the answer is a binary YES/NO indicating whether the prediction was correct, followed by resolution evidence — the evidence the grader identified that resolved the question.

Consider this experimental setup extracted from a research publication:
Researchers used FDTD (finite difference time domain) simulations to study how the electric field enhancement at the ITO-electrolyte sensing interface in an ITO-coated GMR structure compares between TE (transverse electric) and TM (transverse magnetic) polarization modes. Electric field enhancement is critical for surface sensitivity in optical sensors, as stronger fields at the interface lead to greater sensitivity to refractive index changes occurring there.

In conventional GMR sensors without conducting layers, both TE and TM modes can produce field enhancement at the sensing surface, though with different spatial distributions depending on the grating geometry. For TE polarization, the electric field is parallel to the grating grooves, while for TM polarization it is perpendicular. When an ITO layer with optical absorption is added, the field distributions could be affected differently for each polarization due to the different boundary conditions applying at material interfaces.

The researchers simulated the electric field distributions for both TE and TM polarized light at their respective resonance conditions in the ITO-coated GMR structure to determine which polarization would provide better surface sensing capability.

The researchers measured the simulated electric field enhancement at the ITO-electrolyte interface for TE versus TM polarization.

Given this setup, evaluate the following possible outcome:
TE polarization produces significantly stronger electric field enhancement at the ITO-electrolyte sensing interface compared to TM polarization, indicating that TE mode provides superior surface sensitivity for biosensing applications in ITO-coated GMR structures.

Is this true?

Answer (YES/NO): YES